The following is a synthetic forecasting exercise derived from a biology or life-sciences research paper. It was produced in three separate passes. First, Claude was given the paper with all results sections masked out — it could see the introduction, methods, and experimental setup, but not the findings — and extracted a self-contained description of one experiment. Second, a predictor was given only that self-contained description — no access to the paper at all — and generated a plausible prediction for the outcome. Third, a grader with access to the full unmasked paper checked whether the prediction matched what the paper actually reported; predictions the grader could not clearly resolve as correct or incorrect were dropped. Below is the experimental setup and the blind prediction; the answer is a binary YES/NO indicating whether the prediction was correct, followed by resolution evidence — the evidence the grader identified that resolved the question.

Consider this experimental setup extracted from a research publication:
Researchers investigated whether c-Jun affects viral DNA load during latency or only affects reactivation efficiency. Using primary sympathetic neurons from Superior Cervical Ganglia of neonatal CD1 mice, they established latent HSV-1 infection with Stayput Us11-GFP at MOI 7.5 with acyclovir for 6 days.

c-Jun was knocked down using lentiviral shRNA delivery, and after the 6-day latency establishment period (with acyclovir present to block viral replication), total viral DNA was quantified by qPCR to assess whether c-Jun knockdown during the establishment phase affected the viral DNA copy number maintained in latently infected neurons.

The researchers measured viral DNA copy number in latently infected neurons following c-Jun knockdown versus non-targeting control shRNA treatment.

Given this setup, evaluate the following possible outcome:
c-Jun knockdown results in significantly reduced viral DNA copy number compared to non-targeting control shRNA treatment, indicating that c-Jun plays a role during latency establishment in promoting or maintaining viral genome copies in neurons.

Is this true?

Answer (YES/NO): NO